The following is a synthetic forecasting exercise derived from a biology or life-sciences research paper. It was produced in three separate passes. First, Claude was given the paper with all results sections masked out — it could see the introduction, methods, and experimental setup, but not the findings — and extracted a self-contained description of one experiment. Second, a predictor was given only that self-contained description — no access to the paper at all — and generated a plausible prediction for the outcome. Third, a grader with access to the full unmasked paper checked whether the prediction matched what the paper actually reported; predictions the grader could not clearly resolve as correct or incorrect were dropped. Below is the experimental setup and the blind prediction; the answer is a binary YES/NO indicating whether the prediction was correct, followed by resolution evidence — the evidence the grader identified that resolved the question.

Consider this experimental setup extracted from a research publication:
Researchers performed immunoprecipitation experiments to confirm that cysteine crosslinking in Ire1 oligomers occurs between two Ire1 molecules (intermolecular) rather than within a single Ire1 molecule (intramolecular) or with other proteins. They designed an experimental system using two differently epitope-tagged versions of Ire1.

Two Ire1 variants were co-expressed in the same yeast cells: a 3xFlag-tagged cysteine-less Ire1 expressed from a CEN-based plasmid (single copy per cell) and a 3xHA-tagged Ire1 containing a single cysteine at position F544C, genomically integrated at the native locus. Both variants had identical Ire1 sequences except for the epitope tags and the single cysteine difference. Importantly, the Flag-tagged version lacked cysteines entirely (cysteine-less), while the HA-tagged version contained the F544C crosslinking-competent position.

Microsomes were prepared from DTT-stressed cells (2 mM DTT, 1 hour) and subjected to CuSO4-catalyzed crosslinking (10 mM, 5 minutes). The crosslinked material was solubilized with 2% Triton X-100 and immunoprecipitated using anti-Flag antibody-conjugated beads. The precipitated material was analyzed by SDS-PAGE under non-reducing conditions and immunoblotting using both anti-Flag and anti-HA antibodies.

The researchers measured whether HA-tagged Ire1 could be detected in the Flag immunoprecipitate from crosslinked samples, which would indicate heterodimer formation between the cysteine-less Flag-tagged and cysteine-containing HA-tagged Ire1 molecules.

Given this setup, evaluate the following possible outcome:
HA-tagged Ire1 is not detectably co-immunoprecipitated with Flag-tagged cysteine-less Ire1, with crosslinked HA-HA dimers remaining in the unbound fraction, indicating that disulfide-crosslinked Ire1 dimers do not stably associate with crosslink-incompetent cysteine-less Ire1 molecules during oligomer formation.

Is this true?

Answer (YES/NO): NO